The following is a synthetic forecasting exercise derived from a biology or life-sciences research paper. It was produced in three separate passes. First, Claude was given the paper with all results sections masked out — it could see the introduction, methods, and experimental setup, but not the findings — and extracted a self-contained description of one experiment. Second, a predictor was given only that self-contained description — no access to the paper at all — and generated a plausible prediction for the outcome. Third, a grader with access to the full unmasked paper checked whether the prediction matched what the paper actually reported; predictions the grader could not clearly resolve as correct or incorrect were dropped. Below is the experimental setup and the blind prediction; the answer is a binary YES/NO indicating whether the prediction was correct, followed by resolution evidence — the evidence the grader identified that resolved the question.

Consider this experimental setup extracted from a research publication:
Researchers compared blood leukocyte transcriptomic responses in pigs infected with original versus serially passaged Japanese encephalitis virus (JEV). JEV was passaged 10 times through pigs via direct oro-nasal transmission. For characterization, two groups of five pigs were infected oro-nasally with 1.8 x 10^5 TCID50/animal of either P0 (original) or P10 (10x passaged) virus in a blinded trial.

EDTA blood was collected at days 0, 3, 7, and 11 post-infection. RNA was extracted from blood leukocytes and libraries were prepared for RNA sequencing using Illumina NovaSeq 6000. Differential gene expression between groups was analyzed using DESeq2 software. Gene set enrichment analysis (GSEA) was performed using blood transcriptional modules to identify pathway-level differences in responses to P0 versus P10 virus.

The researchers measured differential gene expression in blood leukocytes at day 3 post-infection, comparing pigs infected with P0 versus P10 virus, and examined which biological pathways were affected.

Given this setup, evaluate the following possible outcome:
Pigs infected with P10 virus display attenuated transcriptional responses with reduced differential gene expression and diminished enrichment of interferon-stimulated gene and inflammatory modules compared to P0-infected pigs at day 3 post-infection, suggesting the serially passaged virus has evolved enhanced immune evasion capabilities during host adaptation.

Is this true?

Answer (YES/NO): NO